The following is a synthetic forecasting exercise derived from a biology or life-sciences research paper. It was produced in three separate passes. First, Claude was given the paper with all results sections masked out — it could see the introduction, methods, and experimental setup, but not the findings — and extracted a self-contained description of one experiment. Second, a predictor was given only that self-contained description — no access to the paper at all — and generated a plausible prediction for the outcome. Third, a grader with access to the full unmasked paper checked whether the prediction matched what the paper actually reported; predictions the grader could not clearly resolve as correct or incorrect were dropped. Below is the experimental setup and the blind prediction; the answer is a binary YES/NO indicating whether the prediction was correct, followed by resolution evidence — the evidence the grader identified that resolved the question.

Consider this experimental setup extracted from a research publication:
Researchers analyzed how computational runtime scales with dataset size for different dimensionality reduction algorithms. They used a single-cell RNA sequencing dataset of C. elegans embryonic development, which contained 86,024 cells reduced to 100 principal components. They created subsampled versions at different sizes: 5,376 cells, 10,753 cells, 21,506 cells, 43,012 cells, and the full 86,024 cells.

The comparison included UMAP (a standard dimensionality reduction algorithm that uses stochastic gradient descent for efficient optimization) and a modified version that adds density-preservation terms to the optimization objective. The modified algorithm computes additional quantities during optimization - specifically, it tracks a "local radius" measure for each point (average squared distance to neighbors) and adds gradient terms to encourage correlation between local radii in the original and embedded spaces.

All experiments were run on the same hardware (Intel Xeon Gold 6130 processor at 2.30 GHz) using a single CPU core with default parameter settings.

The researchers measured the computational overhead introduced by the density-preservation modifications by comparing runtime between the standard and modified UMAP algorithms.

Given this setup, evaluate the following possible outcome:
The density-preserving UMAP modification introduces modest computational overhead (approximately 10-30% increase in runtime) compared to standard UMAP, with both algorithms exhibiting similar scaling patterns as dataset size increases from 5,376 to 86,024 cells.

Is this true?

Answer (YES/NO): YES